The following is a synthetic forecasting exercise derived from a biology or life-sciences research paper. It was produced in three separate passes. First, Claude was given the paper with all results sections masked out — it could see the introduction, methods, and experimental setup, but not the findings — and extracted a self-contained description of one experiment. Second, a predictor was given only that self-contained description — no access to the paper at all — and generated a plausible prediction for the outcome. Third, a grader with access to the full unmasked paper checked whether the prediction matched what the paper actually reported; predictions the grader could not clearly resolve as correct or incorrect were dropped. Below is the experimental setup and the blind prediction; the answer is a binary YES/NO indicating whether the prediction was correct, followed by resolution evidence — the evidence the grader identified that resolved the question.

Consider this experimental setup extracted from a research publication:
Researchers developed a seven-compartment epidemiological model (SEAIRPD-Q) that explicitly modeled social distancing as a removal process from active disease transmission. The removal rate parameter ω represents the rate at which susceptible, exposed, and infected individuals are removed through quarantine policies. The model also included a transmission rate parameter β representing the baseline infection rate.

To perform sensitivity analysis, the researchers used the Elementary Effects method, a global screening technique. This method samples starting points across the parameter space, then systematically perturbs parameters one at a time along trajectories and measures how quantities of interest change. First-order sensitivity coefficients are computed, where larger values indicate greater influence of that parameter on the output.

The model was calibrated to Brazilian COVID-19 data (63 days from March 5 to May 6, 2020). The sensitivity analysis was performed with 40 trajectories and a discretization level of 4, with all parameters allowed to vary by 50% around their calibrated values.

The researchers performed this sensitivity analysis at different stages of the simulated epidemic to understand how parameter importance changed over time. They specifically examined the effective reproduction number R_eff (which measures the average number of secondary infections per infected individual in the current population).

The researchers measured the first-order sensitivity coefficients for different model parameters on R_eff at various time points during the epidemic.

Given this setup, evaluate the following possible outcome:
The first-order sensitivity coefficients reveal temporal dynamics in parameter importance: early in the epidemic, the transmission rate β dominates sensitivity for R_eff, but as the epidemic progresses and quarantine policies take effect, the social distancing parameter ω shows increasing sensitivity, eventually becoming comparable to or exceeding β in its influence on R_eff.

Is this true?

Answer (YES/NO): NO